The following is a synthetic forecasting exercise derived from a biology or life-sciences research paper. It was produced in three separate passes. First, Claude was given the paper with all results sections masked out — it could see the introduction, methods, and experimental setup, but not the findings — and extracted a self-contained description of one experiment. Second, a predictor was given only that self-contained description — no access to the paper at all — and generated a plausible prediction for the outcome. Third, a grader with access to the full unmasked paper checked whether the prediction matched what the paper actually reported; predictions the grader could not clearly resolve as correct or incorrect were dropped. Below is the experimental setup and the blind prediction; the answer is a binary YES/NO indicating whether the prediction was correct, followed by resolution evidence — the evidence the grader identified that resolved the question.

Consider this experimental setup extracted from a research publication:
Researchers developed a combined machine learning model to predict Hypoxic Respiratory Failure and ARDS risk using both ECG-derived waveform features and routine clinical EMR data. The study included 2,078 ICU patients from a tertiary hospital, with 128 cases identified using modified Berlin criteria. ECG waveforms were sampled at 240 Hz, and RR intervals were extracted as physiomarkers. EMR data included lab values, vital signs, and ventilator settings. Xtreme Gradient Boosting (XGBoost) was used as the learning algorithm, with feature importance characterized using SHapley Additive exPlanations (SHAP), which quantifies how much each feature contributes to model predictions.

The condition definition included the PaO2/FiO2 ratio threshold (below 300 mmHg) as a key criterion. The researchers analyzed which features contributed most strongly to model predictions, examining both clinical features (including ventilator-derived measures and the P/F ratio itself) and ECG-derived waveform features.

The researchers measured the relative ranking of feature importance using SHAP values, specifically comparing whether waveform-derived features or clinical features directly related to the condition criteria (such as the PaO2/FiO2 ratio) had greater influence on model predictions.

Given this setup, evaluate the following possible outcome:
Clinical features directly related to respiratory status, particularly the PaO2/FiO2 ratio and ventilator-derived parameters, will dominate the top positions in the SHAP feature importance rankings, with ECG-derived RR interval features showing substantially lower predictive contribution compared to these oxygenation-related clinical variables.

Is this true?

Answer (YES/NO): NO